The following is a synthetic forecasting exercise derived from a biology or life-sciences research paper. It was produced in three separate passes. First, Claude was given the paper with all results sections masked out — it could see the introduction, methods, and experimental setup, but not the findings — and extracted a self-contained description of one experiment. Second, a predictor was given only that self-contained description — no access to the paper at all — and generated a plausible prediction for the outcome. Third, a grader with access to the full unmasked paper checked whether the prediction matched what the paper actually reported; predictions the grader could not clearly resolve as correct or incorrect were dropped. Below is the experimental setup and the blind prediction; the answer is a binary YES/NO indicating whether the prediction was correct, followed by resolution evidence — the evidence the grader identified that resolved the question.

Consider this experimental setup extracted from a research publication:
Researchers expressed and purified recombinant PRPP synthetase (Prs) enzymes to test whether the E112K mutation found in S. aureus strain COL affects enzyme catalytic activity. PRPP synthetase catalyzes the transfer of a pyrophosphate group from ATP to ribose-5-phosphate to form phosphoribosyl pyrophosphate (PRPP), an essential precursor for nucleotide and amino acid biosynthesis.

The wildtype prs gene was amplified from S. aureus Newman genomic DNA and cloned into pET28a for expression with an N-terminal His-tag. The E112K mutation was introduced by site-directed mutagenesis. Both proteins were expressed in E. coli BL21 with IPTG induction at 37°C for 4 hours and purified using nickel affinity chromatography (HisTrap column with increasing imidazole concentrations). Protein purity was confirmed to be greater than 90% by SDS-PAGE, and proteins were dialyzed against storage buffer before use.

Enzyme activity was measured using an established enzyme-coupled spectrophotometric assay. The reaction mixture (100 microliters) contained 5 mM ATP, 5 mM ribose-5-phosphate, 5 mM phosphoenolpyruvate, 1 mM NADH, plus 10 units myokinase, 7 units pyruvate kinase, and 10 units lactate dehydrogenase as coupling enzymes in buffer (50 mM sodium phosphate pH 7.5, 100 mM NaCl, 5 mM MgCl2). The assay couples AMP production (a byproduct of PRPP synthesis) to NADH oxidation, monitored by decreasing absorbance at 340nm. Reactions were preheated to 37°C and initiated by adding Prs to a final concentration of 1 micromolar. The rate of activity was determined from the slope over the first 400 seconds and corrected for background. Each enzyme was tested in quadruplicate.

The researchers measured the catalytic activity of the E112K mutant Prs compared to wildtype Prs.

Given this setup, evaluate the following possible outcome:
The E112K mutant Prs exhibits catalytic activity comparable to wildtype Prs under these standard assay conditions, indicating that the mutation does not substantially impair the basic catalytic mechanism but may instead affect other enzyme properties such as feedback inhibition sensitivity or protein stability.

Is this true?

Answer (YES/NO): NO